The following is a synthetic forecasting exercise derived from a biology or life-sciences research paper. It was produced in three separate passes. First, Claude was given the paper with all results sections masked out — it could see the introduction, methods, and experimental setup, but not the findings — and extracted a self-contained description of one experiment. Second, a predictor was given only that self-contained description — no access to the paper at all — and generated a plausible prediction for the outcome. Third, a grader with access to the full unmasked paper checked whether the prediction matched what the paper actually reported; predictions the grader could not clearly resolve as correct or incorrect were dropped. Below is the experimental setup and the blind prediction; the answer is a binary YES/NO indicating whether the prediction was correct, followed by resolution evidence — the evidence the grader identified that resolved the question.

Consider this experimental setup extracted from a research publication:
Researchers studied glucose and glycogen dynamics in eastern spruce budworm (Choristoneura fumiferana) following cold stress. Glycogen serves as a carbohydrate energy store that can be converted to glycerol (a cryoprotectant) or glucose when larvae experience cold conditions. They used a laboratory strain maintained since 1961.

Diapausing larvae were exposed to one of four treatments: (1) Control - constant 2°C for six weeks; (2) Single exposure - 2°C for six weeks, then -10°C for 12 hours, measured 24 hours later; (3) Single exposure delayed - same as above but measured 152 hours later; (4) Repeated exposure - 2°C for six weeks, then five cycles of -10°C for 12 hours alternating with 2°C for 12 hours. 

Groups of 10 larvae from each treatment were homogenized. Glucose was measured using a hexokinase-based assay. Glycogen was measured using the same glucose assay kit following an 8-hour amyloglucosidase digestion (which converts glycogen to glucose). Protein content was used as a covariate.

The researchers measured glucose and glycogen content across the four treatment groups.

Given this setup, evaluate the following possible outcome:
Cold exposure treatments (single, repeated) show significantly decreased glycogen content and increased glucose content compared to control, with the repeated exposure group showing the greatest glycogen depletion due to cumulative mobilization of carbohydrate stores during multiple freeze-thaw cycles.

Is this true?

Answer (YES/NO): NO